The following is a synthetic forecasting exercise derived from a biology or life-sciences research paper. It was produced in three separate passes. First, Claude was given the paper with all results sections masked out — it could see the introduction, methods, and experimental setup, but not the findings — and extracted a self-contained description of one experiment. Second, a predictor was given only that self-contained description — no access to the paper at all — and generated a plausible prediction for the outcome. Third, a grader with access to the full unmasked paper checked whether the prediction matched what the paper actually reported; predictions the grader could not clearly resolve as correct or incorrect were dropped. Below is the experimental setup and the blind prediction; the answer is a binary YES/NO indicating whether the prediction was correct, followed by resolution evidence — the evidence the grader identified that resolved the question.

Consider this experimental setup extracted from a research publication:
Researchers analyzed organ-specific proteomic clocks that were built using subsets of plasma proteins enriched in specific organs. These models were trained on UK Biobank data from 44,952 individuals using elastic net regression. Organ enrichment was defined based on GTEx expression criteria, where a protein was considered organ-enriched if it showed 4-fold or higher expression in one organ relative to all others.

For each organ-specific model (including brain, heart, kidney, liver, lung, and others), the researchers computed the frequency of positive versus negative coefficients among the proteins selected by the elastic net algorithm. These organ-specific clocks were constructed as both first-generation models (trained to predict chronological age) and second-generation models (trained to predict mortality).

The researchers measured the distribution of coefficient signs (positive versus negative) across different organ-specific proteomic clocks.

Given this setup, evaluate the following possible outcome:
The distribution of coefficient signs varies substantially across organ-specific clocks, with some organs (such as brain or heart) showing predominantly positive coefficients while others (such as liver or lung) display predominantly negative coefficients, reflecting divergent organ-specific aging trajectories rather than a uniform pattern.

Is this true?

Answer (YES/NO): NO